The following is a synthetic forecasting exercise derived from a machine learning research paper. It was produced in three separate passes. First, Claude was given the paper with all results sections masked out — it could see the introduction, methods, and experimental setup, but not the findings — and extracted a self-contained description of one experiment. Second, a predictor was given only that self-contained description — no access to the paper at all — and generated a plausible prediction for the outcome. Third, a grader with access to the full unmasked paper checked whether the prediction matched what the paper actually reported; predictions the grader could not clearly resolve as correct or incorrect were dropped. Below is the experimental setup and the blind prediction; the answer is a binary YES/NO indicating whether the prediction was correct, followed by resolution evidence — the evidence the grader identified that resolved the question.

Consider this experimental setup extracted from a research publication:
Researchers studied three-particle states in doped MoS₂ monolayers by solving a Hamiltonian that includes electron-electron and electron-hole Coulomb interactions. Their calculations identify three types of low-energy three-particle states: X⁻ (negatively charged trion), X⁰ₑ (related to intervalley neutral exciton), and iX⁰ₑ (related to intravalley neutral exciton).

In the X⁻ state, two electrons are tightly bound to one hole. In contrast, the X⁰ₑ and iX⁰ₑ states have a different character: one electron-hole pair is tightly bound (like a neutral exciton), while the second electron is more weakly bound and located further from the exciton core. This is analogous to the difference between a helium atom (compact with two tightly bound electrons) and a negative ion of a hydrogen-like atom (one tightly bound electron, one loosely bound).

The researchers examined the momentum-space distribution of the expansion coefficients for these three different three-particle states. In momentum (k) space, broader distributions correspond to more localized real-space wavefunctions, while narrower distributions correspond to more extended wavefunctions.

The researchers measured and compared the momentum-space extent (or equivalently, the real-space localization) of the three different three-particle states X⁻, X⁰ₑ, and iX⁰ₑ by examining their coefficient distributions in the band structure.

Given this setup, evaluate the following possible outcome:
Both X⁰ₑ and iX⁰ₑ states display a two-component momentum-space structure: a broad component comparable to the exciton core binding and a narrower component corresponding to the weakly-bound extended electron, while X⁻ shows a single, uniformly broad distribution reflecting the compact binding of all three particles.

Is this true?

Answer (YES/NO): YES